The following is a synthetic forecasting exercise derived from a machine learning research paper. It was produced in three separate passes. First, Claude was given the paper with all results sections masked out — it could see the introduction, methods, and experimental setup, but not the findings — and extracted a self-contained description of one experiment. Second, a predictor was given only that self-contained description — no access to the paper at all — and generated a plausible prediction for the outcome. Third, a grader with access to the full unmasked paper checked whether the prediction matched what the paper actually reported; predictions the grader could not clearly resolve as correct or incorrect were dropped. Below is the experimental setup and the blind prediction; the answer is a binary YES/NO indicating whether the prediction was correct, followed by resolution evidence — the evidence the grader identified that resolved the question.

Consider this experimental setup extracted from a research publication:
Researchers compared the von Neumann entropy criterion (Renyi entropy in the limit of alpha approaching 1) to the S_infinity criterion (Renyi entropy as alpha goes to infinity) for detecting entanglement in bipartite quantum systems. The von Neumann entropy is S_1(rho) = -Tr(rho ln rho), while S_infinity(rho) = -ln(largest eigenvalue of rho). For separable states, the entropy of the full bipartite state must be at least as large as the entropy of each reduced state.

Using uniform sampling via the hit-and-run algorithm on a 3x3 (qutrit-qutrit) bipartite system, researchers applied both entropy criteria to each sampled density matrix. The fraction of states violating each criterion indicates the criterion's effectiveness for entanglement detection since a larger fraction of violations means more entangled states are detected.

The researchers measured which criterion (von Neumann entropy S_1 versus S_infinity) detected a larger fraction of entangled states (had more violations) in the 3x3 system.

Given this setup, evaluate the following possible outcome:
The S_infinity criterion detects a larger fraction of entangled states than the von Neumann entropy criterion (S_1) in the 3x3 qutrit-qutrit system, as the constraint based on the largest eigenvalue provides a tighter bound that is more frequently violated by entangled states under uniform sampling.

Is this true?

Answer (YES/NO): YES